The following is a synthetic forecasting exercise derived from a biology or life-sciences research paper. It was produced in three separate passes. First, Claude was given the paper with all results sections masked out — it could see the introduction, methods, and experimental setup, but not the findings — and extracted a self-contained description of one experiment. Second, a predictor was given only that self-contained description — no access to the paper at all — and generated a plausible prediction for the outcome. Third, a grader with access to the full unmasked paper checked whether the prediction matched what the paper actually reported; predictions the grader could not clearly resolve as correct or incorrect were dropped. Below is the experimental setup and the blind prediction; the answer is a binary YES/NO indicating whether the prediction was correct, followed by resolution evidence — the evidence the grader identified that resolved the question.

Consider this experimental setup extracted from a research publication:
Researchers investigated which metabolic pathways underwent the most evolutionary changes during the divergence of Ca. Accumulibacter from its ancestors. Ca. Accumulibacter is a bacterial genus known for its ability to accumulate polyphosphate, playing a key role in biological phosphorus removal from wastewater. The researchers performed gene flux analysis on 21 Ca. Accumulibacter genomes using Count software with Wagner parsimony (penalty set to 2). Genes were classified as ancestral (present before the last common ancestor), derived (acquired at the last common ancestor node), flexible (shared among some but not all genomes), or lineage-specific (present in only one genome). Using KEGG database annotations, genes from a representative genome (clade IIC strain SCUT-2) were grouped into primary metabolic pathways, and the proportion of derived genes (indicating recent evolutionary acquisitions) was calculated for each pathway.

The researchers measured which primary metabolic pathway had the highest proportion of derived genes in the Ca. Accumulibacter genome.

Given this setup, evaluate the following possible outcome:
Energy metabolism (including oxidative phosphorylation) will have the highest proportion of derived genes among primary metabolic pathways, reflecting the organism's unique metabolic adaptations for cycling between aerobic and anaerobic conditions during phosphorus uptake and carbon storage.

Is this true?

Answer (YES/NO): NO